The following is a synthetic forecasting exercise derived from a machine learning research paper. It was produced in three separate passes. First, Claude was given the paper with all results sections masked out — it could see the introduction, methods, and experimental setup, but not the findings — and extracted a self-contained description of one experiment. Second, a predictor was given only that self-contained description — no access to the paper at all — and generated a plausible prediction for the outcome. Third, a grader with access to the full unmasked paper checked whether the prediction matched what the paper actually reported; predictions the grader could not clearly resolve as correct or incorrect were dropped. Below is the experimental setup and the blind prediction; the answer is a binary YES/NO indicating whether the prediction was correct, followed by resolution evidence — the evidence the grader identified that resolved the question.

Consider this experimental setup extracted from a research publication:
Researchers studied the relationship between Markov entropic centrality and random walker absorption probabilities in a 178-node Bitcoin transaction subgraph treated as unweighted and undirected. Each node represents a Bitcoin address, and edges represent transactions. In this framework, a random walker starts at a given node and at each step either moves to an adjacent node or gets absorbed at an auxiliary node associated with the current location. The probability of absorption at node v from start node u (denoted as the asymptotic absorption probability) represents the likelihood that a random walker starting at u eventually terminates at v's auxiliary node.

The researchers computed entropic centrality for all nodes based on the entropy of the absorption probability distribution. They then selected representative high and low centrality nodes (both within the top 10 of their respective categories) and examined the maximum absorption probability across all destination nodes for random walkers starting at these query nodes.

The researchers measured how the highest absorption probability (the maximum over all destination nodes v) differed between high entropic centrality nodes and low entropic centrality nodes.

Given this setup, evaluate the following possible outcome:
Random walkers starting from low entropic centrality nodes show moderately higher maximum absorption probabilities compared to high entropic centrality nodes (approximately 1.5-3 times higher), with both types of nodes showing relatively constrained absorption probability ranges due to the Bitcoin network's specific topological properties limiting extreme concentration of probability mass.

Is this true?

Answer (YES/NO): YES